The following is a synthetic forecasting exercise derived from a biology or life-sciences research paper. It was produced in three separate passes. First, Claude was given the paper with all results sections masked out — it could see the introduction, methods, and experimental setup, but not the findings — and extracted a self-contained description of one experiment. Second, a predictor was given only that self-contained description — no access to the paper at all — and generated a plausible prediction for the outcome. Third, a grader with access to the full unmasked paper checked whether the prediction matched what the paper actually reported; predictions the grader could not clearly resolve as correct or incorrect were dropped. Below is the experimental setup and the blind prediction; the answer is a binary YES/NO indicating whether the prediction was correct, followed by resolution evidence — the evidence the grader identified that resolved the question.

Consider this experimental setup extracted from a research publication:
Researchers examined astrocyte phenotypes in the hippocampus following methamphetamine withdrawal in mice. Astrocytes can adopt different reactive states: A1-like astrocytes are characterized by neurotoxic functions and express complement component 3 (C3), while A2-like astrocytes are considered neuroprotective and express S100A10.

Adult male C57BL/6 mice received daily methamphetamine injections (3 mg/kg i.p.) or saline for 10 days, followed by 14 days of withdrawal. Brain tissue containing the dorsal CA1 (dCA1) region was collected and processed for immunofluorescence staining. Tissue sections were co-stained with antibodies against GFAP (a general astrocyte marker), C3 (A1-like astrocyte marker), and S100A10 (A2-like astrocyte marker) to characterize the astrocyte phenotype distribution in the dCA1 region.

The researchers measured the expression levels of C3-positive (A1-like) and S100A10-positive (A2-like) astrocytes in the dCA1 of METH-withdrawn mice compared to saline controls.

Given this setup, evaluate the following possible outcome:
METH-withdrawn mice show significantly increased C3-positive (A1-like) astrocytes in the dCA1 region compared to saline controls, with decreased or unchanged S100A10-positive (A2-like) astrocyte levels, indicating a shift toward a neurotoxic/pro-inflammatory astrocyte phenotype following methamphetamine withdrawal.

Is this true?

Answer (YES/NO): YES